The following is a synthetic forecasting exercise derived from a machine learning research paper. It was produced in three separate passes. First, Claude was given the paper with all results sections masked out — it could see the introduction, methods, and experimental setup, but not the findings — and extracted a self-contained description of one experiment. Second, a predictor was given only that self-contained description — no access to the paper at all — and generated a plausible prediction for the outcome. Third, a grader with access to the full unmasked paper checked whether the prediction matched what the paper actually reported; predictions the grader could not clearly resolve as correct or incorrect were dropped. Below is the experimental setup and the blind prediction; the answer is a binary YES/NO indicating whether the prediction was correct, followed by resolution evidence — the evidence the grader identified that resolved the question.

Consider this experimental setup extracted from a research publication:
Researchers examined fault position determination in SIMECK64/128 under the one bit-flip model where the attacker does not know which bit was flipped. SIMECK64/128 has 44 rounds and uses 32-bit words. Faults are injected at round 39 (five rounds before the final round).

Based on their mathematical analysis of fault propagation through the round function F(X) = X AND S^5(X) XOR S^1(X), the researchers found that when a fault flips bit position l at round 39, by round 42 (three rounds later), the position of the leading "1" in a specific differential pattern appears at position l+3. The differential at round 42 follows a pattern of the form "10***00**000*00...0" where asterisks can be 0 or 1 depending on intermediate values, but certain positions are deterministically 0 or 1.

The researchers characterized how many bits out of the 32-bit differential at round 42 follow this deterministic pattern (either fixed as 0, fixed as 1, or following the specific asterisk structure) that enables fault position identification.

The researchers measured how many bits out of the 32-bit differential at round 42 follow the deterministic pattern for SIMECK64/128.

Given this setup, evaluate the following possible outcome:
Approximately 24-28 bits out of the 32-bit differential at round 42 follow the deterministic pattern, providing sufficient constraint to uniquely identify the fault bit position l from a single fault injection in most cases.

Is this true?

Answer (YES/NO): NO